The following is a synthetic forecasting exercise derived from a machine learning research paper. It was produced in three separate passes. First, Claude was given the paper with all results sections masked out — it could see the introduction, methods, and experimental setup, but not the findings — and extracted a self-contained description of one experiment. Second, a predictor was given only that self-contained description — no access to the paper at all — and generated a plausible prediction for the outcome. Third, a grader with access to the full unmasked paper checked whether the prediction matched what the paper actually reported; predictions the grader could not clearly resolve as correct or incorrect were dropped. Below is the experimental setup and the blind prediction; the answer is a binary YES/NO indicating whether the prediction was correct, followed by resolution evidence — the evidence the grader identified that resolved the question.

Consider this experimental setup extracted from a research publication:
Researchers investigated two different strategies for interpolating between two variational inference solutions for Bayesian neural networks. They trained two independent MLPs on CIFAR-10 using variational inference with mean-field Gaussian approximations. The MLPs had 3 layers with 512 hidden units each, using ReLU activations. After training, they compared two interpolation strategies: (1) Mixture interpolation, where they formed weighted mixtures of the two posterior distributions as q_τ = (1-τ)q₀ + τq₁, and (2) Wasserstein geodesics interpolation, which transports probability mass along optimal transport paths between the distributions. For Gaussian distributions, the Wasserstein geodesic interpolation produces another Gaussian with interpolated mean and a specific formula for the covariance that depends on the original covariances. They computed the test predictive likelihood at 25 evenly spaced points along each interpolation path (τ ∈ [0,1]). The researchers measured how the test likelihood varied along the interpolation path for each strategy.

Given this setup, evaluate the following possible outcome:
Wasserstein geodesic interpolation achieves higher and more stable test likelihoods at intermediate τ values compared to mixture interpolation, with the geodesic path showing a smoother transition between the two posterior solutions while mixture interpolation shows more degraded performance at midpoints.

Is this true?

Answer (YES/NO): NO